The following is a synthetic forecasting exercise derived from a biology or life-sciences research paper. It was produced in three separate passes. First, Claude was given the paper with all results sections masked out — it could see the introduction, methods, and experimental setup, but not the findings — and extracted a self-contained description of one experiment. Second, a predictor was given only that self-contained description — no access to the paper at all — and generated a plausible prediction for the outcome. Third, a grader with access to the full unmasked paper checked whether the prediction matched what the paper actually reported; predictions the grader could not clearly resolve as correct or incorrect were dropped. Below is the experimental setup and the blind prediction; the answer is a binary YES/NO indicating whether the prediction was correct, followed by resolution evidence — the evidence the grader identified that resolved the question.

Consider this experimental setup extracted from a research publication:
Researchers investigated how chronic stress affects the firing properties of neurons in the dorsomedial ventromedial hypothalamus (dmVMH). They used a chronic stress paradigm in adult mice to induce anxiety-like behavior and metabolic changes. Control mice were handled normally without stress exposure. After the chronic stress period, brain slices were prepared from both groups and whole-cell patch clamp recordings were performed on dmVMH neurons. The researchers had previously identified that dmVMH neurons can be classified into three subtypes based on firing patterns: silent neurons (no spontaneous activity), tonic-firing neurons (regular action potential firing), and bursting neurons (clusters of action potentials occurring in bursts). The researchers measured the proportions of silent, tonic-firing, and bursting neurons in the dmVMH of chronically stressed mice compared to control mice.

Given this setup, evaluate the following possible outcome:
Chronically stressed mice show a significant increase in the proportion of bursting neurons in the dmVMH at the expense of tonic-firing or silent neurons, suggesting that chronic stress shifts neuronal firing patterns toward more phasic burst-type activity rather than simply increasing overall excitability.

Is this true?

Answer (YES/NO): YES